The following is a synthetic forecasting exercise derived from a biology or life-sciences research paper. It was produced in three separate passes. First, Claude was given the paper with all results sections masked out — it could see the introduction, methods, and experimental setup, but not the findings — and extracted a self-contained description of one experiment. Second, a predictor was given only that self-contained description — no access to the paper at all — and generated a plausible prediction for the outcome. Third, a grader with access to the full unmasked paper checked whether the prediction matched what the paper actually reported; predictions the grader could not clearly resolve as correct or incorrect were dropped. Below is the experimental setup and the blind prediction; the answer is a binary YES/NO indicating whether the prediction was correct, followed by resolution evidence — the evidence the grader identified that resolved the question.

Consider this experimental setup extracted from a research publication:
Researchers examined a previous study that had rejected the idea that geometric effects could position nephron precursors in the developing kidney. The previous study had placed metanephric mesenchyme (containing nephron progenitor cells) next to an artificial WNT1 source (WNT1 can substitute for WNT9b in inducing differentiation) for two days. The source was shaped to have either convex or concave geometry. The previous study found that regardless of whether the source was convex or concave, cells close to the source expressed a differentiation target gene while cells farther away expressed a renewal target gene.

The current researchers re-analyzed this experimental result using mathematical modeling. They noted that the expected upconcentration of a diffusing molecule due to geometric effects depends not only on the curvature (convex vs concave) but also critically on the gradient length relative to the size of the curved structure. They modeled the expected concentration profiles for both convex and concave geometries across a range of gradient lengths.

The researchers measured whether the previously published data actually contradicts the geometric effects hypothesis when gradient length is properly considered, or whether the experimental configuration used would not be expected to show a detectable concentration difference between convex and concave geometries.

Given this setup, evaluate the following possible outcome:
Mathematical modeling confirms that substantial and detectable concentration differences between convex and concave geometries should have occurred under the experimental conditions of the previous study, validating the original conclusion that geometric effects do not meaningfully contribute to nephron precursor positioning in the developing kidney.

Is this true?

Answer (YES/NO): NO